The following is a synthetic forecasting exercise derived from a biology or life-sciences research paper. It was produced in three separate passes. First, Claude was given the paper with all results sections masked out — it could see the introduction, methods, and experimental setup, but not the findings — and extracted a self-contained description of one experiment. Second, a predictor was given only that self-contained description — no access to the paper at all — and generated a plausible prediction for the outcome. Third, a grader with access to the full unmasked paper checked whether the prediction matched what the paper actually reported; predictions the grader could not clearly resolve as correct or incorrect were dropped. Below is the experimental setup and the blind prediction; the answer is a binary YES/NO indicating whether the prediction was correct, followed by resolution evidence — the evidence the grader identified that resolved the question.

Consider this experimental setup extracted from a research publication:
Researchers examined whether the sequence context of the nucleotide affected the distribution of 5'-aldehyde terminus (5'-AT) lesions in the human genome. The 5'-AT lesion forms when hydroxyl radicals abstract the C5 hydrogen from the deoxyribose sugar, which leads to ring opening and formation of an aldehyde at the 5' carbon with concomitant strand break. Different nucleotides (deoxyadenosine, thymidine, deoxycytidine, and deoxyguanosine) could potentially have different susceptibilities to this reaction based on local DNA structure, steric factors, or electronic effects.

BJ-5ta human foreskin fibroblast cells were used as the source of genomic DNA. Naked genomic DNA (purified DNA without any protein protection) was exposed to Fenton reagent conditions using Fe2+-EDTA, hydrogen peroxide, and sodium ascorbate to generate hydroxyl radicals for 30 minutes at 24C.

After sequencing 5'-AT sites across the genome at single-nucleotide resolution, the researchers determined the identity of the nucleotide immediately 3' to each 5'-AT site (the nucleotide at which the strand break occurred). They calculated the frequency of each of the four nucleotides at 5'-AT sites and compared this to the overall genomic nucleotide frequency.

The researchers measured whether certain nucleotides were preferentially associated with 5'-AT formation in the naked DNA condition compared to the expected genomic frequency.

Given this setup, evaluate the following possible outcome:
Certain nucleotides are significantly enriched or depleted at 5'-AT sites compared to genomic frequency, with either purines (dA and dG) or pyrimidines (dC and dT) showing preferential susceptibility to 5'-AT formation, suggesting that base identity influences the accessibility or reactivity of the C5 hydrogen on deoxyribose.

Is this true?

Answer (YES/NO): NO